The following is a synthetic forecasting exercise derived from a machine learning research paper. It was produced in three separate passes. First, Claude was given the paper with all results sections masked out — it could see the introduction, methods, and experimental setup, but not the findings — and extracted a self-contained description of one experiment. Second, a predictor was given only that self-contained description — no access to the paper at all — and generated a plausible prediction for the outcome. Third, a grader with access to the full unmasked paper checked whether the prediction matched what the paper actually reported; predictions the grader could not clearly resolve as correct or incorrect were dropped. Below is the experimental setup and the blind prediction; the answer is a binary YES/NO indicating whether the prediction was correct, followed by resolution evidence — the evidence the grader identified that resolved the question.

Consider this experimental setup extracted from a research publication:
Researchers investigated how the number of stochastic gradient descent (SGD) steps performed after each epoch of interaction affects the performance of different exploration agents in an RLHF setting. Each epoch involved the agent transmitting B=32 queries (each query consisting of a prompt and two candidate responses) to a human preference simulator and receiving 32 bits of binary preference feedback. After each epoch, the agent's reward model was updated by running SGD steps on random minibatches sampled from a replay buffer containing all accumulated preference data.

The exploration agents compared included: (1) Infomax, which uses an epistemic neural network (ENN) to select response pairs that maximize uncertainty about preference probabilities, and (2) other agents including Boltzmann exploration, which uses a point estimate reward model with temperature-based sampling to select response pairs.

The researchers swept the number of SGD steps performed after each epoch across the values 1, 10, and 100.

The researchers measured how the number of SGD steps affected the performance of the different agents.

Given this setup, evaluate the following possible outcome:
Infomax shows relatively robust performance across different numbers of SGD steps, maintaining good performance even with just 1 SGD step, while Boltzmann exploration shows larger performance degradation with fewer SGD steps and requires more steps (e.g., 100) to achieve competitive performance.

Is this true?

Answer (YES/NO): NO